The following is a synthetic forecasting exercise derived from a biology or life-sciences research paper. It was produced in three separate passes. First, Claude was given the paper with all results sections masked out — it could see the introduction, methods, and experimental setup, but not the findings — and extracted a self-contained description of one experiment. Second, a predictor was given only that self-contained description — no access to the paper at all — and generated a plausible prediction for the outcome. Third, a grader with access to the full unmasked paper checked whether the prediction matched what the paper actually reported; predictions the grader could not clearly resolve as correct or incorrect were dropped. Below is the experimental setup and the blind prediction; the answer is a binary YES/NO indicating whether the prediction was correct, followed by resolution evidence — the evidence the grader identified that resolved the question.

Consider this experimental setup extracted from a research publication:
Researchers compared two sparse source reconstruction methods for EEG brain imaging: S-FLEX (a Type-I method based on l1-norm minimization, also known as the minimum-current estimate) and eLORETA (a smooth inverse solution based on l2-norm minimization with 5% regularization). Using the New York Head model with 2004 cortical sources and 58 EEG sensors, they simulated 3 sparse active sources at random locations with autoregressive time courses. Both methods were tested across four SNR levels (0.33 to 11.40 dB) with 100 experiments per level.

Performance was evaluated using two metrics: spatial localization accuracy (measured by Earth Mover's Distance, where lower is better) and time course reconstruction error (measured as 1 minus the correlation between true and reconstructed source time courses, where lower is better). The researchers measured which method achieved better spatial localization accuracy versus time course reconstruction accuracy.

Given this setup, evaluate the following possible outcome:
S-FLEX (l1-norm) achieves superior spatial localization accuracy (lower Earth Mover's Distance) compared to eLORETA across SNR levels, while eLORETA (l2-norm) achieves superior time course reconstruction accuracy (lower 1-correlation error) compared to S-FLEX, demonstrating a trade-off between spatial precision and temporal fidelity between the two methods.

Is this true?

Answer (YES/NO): YES